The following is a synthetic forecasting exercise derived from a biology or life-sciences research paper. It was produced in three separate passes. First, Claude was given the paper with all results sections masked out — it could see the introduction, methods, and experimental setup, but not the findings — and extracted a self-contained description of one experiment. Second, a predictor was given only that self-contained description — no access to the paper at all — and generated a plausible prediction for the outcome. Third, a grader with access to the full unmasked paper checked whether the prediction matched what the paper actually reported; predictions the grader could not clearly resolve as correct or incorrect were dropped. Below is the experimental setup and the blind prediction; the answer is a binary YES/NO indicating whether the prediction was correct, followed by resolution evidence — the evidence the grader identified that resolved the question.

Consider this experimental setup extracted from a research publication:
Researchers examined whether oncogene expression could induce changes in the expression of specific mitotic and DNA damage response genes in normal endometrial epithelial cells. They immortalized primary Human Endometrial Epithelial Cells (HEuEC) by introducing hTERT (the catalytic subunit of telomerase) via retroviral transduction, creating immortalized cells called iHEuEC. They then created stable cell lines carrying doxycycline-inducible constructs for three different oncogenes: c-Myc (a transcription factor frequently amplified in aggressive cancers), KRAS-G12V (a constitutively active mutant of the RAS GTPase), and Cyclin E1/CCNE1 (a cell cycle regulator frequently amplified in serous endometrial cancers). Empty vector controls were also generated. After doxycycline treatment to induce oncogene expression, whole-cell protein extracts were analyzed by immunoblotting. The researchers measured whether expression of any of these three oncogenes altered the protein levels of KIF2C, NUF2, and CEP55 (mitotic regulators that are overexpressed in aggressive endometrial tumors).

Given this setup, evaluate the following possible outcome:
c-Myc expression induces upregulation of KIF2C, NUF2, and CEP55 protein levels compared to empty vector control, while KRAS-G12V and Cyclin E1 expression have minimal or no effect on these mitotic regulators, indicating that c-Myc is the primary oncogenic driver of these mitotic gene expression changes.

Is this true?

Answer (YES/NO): NO